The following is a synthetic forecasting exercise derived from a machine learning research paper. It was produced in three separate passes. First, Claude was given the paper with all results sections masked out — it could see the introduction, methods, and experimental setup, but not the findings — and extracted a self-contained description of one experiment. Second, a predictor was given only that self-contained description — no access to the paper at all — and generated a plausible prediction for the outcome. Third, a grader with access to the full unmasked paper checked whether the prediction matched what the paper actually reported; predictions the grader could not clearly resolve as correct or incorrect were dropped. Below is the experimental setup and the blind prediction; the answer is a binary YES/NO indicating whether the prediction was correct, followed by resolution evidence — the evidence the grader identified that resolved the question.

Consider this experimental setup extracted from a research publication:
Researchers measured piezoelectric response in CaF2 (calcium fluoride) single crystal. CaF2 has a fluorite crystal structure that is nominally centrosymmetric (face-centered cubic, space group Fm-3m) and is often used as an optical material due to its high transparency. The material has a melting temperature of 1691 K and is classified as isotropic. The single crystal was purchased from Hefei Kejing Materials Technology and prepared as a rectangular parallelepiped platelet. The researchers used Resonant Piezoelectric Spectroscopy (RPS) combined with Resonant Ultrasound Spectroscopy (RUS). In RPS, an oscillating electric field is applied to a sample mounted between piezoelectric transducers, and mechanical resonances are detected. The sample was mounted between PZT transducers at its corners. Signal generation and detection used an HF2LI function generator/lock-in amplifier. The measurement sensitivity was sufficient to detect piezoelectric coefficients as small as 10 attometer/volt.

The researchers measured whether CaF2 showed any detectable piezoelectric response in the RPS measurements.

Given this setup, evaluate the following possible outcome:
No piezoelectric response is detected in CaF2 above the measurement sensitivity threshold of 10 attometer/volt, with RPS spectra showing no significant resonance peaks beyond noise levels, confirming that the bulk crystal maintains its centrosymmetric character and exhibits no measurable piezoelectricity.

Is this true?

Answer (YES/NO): NO